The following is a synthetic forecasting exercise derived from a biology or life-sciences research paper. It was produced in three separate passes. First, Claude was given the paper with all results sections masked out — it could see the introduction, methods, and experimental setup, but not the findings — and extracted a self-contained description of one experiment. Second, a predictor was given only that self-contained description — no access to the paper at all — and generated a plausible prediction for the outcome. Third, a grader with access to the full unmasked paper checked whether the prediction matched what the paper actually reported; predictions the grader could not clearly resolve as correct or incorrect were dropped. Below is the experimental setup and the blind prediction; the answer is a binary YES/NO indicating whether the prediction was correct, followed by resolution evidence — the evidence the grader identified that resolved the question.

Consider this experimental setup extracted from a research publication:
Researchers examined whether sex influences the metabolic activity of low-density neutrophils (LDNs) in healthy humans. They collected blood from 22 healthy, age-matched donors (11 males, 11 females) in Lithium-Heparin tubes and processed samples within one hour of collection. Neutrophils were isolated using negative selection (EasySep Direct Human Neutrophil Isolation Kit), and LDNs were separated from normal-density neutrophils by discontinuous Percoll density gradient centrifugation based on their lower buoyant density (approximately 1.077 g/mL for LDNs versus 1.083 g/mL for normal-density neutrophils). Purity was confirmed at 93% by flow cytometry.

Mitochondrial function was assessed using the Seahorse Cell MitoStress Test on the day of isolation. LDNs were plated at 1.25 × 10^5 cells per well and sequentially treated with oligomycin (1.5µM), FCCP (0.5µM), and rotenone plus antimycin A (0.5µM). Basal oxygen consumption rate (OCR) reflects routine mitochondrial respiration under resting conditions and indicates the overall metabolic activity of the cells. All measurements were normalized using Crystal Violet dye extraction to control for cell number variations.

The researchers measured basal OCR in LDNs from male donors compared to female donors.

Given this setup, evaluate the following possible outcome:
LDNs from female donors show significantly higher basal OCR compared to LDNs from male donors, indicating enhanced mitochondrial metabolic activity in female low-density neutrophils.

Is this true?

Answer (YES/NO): NO